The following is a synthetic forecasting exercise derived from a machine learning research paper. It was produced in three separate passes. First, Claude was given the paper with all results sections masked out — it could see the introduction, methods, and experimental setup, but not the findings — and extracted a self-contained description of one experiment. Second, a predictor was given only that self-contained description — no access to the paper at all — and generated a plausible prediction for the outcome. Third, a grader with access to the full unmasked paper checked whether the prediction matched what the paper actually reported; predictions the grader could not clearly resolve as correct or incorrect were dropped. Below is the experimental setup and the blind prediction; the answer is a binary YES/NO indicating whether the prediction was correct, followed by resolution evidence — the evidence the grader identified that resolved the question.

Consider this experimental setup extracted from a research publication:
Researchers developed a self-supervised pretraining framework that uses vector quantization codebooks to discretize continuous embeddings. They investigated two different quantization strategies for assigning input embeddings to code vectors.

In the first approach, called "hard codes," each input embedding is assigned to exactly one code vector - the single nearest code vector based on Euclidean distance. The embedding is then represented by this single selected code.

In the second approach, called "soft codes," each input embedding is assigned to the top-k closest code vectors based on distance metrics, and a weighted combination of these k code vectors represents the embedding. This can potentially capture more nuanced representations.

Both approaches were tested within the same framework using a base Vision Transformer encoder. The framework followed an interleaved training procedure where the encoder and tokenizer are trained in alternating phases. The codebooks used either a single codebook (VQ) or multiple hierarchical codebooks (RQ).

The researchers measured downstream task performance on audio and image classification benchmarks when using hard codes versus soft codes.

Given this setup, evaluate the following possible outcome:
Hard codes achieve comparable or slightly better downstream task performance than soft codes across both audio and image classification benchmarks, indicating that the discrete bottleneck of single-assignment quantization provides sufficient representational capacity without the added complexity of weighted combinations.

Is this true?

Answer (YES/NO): YES